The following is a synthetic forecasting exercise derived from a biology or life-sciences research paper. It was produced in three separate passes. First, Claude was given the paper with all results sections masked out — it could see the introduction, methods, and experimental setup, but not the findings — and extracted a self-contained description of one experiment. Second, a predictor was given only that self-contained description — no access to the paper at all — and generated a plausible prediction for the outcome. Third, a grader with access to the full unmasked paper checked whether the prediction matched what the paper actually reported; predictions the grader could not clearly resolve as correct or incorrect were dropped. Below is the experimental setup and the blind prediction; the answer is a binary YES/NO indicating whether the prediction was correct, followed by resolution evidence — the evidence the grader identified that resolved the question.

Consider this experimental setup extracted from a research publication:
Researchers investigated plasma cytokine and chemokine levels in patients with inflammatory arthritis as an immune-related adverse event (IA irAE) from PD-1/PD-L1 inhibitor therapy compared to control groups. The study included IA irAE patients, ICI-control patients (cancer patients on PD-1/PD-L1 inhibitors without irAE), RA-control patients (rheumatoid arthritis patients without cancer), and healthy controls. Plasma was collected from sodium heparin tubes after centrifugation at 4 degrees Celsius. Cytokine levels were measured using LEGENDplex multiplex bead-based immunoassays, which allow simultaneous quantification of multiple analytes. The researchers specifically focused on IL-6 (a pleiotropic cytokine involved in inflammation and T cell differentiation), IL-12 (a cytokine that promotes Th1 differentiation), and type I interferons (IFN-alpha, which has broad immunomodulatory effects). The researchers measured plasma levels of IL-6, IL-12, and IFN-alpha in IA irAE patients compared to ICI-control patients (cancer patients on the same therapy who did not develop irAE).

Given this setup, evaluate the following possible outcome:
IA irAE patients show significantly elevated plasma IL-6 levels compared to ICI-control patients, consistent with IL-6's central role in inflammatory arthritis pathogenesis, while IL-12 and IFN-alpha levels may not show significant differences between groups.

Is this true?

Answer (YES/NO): NO